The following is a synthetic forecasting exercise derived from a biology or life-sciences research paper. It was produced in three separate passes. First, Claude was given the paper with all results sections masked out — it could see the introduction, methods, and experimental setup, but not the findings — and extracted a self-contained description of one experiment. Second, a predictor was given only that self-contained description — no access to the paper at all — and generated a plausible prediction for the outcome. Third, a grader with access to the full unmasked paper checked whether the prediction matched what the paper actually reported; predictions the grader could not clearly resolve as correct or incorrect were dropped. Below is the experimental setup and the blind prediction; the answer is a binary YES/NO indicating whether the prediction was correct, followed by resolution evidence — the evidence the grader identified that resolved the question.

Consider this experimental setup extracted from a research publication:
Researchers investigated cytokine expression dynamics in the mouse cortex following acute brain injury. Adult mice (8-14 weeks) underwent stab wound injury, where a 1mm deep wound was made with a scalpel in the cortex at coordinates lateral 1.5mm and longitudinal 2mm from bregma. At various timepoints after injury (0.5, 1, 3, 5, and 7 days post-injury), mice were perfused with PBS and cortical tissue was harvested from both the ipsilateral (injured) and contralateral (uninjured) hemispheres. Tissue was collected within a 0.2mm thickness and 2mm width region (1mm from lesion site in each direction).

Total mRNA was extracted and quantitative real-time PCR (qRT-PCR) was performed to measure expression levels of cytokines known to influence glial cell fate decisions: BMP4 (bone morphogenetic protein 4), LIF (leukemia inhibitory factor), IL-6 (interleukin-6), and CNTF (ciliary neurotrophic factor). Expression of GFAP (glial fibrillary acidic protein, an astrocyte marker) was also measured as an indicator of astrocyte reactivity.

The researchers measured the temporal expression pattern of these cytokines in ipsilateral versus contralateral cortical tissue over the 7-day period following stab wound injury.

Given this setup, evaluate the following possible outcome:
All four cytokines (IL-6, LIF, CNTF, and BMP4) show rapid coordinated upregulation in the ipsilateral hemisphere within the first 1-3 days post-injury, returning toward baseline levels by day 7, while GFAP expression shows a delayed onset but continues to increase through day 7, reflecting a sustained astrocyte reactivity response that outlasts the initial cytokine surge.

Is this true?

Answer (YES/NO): NO